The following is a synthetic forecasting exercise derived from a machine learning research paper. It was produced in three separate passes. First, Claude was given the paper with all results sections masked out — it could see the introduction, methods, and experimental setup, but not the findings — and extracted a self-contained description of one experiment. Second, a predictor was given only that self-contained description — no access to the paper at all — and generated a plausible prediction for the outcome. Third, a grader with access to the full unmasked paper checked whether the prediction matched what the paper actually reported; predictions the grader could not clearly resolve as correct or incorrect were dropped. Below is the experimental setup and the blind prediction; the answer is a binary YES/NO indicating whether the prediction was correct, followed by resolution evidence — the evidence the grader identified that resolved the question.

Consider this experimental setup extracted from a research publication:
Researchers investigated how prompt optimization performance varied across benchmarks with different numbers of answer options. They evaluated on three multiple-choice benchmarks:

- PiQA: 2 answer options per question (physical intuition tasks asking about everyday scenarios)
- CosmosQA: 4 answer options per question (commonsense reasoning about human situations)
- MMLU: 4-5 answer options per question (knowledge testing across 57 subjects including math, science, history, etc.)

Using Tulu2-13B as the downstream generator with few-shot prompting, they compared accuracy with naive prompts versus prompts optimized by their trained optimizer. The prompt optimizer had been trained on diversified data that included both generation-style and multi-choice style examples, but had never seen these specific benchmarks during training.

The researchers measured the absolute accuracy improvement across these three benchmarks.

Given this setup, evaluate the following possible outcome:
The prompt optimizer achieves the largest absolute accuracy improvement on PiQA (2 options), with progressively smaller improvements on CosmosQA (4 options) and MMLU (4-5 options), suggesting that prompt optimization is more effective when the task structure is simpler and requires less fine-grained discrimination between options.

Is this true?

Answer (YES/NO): NO